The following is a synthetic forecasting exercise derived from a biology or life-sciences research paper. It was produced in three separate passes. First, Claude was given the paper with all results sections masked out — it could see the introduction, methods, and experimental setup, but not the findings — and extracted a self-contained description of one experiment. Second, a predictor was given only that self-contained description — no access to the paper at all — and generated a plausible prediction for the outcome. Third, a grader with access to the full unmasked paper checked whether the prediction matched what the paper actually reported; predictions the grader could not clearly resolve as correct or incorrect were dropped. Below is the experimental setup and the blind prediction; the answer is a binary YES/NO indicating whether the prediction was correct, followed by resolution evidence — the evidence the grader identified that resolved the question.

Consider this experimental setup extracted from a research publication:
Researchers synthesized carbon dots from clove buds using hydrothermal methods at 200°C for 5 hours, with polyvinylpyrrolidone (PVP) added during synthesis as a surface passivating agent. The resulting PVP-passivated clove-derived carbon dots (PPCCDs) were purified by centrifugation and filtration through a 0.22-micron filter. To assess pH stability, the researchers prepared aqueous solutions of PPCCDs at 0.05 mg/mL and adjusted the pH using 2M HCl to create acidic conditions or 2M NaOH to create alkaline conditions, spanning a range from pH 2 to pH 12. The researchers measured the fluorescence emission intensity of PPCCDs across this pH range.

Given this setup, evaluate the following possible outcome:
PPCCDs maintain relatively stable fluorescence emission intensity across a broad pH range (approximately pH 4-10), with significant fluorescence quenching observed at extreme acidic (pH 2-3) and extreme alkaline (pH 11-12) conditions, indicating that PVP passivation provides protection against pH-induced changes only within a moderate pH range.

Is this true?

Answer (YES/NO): NO